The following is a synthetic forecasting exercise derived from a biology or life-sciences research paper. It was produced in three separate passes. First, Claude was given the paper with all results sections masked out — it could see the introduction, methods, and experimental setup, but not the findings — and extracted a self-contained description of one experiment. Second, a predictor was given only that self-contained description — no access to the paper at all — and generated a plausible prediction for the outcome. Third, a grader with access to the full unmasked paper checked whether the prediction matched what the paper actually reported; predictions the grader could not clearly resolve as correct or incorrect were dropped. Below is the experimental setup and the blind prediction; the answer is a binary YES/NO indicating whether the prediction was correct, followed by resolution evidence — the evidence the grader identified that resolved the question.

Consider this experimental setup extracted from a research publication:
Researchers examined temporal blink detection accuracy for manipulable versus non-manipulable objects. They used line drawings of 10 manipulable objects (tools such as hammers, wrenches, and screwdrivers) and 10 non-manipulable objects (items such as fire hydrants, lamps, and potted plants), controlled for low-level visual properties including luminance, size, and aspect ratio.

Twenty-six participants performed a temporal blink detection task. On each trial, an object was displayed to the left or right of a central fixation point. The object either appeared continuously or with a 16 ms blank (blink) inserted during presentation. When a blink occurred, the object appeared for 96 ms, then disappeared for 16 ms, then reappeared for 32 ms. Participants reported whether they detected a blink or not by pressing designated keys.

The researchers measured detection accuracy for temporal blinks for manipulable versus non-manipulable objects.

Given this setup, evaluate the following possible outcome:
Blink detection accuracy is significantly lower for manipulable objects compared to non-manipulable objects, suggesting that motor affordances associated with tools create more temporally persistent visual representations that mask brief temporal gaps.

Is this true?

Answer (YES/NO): NO